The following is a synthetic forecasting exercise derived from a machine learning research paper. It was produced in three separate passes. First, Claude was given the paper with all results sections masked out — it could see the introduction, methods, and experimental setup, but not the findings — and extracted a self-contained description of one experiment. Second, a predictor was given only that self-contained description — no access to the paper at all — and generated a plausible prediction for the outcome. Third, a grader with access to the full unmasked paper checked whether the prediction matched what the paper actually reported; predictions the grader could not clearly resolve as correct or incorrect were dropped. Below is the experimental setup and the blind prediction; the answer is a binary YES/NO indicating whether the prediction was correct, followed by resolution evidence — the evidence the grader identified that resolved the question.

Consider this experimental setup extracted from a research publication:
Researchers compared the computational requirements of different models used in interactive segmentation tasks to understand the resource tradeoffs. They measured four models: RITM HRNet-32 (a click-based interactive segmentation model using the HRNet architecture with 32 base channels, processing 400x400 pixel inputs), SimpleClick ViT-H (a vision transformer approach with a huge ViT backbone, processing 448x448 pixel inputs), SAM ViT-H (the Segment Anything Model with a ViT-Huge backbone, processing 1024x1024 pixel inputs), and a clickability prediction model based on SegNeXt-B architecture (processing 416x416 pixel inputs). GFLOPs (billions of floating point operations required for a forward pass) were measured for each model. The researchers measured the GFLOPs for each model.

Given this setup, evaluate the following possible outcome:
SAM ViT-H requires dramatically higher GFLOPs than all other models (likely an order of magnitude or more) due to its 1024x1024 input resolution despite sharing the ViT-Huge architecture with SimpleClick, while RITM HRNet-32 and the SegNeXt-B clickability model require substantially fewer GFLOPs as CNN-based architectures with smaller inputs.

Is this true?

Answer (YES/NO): NO